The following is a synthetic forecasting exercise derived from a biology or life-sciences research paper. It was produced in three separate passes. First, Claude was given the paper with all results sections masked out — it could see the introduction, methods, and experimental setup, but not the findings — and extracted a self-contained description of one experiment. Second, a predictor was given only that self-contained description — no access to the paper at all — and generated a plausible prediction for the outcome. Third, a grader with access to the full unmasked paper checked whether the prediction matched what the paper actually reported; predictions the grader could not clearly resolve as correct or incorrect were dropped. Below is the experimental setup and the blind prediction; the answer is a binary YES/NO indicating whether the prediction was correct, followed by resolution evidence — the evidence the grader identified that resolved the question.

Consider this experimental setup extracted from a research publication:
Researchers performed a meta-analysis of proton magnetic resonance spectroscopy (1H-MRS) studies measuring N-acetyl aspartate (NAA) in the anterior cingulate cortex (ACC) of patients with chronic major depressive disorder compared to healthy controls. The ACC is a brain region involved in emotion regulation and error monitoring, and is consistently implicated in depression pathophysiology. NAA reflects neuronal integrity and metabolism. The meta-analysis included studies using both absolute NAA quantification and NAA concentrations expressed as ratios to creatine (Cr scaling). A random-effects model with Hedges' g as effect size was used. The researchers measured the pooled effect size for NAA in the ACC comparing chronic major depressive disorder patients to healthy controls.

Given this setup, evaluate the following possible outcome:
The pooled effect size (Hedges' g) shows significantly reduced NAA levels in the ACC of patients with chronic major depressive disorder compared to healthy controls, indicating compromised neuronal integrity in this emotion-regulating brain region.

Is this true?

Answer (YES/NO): NO